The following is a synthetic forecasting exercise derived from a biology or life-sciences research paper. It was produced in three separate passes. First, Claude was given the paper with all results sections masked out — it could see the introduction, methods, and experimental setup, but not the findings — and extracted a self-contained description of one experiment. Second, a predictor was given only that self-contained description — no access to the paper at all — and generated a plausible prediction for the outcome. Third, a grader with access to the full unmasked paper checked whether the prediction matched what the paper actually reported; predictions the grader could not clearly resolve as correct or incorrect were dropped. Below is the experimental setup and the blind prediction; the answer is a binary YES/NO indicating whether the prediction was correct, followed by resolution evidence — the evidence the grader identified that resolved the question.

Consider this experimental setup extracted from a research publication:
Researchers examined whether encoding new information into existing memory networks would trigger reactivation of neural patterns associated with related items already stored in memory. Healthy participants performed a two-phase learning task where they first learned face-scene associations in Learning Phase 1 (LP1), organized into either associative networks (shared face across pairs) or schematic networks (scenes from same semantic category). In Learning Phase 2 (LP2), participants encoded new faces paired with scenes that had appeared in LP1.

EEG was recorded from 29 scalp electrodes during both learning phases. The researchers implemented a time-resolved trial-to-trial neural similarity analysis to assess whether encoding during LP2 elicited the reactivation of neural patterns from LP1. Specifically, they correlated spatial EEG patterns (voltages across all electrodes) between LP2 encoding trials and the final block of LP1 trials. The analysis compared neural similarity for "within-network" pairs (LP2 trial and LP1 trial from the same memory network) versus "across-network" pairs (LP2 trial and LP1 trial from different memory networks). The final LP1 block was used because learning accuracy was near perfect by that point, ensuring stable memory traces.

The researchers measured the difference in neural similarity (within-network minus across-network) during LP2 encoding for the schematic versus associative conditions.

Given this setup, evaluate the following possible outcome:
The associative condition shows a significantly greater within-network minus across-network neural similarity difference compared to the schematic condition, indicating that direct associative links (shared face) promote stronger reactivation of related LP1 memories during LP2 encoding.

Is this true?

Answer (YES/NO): YES